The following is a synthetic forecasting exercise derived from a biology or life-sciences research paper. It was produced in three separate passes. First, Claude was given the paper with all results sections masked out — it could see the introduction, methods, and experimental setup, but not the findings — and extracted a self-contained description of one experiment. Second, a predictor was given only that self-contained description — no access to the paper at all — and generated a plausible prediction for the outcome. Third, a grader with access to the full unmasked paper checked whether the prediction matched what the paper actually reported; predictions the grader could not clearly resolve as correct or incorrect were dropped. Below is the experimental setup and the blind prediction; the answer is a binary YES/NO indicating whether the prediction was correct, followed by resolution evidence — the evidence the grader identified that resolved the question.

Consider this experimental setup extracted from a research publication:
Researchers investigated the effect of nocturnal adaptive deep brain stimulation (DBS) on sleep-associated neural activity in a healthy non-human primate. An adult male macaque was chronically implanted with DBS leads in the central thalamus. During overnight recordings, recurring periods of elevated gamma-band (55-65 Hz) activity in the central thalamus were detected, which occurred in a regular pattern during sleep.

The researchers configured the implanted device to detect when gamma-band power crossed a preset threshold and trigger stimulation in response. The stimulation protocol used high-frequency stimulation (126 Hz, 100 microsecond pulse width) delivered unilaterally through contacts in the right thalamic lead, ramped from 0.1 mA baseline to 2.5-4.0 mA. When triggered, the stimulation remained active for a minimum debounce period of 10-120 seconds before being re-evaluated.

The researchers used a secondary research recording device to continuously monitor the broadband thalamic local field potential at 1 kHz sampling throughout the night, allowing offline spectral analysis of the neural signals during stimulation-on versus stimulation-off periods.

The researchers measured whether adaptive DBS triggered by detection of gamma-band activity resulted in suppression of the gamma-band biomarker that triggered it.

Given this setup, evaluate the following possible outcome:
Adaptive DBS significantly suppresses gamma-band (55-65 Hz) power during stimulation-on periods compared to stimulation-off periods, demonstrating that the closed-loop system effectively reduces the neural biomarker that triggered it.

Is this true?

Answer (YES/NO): YES